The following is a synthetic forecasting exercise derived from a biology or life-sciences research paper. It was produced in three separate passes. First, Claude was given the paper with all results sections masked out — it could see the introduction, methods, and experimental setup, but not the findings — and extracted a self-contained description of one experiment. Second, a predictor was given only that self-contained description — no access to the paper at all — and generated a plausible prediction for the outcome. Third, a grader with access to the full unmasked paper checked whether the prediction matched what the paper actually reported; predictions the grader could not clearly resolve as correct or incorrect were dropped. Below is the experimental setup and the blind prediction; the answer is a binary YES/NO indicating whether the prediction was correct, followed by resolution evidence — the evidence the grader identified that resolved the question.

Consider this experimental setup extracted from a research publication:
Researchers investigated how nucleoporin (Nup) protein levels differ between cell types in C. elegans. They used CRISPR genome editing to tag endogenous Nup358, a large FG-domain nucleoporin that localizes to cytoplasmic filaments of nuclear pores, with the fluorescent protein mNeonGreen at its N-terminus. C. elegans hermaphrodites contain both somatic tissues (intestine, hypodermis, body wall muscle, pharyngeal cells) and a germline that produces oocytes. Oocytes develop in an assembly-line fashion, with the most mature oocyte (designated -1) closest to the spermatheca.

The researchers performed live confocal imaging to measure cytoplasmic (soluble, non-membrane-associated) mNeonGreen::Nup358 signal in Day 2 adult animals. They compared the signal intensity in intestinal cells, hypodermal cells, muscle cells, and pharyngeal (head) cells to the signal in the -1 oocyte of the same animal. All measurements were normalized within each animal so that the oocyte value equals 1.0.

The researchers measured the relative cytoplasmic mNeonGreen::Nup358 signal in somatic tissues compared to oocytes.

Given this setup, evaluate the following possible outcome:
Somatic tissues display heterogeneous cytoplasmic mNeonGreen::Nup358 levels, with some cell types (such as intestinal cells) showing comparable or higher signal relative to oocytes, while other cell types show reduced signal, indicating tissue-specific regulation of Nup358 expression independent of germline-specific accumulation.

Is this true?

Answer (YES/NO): NO